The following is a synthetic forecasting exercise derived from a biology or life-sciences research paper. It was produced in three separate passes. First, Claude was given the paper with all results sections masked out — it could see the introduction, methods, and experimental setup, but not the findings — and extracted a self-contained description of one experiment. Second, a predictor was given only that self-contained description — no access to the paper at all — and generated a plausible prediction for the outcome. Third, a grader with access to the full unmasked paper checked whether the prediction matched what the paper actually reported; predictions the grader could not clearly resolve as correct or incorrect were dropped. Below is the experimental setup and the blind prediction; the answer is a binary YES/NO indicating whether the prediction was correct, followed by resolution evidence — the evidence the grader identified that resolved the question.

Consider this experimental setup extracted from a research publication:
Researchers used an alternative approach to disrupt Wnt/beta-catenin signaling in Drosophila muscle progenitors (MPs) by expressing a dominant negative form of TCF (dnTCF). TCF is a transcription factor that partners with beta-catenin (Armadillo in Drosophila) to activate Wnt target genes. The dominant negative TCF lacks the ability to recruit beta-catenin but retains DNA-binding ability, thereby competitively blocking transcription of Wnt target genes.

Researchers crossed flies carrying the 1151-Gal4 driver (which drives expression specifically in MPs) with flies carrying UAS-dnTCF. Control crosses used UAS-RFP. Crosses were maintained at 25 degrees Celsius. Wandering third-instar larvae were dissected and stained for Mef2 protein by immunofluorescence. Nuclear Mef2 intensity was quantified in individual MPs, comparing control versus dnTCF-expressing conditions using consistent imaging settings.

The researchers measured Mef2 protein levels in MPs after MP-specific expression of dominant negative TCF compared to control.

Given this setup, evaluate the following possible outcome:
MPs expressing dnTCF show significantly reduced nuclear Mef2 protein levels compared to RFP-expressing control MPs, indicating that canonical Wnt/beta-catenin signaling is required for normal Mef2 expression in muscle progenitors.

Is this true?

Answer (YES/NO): NO